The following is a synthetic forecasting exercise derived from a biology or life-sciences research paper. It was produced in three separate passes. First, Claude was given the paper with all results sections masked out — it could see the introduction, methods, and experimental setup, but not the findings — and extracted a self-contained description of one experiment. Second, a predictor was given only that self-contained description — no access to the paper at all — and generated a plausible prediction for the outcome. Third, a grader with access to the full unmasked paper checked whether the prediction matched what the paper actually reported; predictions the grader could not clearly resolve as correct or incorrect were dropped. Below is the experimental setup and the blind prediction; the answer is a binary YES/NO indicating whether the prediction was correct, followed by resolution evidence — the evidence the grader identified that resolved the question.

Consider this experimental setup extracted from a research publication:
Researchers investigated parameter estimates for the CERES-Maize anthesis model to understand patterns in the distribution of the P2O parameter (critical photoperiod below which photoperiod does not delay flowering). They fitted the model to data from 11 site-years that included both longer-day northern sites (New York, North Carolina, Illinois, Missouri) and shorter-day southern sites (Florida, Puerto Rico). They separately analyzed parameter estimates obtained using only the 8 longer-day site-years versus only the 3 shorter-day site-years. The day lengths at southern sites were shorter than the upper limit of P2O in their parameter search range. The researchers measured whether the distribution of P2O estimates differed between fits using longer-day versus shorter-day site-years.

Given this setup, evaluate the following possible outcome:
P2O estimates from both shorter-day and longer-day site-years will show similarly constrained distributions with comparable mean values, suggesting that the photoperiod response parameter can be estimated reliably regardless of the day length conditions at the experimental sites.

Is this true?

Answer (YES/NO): NO